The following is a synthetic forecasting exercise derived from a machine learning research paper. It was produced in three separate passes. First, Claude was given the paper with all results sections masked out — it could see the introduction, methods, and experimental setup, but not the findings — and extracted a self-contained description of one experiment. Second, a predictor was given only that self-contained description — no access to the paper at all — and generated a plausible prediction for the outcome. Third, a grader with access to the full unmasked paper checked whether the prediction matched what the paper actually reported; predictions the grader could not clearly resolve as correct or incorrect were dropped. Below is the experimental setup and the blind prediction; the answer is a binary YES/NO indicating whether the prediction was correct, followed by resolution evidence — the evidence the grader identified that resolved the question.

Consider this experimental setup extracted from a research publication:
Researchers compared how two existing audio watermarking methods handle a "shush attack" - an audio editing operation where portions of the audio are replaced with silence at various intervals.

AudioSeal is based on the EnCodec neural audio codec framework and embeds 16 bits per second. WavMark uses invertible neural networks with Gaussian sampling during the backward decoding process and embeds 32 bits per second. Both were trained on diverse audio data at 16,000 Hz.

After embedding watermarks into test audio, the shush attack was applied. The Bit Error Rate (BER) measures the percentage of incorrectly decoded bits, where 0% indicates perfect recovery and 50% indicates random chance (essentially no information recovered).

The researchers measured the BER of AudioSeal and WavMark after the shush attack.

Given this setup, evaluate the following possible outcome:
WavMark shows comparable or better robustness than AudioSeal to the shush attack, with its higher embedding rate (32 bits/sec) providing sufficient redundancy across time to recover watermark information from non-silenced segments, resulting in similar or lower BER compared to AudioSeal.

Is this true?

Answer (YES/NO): YES